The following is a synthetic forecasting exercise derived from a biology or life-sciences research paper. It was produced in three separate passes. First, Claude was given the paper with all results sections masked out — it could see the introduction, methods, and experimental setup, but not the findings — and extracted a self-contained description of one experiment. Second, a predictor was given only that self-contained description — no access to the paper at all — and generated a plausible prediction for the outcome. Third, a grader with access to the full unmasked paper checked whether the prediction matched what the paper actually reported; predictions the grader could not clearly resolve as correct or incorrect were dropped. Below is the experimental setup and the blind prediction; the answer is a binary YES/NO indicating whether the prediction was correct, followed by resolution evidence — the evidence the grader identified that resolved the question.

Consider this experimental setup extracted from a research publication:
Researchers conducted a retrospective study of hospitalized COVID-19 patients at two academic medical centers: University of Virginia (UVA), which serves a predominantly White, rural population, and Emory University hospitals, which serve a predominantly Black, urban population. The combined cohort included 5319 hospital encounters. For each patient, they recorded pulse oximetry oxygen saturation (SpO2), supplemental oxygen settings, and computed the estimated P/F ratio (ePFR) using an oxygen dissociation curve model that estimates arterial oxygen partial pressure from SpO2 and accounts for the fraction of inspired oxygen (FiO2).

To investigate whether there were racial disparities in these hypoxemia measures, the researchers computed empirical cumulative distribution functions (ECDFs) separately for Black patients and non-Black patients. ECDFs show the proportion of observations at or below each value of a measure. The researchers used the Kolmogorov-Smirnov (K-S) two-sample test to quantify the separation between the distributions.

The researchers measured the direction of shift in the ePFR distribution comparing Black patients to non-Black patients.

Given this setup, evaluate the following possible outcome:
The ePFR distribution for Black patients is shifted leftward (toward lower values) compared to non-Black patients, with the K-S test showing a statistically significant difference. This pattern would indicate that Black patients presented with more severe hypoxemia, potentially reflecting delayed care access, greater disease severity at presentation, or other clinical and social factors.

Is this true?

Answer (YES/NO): NO